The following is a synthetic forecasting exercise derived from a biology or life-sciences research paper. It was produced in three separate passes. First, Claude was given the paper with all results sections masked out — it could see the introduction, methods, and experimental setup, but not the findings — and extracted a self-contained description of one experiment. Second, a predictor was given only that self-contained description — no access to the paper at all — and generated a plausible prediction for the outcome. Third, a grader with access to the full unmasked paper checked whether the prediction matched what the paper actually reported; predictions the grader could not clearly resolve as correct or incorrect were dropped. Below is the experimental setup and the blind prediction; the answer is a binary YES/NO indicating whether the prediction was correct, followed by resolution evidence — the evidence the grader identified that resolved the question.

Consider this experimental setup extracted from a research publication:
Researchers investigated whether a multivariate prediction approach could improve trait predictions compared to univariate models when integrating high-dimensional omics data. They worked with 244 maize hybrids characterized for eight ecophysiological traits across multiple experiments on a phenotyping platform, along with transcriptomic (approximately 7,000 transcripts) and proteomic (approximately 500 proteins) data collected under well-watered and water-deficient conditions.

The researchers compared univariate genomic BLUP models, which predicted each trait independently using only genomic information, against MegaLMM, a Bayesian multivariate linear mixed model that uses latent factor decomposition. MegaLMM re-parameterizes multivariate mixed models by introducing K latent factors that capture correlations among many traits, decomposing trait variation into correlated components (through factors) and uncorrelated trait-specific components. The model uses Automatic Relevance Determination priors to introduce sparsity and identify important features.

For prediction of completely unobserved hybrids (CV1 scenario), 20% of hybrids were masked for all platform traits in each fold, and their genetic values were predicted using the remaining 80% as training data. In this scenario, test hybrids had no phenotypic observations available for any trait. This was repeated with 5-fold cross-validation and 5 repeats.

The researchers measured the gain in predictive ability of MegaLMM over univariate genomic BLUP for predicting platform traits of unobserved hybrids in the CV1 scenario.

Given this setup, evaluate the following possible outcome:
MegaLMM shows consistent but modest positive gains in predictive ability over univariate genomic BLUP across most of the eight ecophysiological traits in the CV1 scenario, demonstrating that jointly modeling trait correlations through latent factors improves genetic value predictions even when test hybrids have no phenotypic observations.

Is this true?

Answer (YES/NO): NO